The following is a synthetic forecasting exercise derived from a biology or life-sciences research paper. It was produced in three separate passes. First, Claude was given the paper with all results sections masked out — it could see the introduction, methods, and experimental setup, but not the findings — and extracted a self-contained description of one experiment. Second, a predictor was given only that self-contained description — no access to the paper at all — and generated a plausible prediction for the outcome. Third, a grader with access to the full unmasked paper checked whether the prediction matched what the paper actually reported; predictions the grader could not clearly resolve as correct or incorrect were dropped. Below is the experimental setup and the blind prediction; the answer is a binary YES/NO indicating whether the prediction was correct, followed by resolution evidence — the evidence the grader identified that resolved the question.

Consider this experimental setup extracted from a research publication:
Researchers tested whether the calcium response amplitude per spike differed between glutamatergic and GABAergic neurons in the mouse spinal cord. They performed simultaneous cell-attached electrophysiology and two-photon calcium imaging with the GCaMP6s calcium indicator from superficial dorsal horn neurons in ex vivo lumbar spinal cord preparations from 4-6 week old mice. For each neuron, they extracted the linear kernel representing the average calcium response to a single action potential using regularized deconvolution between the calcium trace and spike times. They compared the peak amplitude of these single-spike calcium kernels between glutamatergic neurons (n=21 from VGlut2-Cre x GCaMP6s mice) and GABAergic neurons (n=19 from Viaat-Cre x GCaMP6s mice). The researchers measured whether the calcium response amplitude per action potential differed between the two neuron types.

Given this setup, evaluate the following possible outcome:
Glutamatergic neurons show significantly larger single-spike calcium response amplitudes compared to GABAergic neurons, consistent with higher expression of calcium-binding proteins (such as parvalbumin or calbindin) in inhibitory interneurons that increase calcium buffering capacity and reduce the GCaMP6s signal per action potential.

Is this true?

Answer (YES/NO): NO